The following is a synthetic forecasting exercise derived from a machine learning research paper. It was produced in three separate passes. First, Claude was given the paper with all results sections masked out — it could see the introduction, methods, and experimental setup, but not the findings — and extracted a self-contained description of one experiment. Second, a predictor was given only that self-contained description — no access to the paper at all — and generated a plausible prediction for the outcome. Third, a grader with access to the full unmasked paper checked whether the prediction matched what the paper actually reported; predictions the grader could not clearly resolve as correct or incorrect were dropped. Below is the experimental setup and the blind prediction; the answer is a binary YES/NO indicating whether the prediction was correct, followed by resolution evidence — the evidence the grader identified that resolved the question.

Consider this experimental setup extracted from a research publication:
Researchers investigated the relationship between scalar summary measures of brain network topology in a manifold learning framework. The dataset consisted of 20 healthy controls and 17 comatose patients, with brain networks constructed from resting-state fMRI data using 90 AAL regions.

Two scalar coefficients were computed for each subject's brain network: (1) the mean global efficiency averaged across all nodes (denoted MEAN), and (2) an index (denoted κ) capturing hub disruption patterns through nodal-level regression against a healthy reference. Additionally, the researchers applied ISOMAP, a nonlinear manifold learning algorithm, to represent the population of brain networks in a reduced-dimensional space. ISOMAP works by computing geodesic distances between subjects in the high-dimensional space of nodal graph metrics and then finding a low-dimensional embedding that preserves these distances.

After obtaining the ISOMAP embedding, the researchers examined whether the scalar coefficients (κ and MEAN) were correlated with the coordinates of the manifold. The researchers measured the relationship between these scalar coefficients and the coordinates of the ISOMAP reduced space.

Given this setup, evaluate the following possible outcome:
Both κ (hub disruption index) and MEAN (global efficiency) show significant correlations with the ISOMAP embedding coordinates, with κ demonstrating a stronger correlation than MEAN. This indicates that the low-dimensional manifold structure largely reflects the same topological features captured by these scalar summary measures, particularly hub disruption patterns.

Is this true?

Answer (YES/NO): NO